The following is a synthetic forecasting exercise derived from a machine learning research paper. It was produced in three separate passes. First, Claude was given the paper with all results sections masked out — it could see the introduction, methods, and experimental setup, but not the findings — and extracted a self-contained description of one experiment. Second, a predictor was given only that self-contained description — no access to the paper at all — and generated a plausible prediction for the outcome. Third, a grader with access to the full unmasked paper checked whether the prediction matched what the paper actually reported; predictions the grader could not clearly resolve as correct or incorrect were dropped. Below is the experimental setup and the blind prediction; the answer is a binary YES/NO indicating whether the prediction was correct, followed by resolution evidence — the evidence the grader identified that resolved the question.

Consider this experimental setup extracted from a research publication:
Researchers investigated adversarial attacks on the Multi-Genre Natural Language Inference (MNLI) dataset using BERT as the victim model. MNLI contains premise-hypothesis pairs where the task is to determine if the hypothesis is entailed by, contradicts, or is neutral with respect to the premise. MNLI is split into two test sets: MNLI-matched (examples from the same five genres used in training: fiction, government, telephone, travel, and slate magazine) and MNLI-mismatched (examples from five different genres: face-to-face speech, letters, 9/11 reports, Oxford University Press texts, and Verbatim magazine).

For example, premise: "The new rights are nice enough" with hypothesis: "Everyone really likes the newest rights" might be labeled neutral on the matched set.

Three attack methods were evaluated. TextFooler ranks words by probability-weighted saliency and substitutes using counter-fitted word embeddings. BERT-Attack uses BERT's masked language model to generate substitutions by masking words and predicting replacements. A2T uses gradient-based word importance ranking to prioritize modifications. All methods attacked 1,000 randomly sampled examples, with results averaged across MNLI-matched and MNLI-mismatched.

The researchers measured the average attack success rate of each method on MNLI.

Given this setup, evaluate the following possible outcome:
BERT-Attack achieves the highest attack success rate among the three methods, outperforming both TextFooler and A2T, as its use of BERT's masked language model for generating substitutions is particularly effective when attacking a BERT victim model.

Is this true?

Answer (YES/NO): YES